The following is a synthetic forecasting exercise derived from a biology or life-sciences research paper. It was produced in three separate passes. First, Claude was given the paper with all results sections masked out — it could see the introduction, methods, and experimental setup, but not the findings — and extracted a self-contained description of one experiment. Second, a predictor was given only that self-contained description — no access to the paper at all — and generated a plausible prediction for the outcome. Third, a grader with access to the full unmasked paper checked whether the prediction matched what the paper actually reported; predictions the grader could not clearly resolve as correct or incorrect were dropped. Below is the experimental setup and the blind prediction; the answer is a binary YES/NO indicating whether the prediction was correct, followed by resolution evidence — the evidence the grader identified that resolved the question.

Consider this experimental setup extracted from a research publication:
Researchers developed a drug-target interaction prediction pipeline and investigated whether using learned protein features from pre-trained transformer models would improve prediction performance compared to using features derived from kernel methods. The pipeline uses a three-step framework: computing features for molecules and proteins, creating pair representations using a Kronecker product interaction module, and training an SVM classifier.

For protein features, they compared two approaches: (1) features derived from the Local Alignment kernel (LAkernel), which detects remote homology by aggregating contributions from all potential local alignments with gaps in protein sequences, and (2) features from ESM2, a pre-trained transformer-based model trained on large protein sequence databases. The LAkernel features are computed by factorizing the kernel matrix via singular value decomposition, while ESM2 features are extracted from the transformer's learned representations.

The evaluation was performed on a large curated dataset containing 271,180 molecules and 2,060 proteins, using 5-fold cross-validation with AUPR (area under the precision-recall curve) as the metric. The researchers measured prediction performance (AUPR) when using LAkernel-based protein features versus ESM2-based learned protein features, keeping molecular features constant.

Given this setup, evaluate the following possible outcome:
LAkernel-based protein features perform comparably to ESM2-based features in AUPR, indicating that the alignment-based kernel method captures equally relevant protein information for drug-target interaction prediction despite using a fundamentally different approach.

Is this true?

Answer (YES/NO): NO